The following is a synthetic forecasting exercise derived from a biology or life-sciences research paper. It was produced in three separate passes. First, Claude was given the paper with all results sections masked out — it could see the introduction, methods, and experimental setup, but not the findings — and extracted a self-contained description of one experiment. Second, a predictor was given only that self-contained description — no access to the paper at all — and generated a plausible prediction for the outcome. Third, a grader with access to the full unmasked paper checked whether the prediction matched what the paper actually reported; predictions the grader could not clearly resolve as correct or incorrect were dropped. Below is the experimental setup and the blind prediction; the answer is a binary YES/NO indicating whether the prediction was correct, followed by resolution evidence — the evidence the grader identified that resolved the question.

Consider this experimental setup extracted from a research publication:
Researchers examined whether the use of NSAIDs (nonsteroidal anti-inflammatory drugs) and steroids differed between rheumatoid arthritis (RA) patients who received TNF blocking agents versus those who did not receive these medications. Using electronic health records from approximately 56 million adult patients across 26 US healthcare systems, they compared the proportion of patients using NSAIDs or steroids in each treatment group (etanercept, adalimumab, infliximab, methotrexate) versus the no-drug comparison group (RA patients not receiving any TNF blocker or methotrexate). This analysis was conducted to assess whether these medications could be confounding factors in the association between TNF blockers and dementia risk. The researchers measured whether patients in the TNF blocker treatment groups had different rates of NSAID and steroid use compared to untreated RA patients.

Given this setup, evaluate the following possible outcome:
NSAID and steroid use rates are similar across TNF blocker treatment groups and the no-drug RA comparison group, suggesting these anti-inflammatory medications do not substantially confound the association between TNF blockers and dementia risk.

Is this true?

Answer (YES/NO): NO